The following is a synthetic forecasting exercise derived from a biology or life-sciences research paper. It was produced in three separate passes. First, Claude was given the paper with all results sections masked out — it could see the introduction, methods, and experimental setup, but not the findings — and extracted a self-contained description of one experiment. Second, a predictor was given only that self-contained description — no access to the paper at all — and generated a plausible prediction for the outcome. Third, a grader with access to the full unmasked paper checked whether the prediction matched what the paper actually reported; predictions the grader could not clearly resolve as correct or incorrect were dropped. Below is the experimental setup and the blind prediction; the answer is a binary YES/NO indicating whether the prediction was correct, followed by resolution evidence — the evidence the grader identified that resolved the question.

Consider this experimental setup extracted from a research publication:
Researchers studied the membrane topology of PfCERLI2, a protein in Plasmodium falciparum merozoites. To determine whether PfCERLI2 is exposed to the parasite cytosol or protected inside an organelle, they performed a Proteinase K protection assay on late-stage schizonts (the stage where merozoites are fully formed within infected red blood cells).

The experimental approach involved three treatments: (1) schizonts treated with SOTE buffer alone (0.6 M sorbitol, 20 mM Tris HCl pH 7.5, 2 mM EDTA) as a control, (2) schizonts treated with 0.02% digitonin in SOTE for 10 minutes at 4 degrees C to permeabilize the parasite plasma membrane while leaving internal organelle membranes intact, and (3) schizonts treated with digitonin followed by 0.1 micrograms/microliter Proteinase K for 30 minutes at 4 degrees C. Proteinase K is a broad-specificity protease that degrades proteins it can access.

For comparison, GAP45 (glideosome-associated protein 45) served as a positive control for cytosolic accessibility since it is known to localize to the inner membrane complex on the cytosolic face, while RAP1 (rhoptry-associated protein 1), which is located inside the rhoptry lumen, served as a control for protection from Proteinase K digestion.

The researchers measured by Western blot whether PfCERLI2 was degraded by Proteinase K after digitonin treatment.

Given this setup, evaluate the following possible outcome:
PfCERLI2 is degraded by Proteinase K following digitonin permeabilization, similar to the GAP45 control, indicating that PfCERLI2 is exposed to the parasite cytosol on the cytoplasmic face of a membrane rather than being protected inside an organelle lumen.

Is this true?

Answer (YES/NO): YES